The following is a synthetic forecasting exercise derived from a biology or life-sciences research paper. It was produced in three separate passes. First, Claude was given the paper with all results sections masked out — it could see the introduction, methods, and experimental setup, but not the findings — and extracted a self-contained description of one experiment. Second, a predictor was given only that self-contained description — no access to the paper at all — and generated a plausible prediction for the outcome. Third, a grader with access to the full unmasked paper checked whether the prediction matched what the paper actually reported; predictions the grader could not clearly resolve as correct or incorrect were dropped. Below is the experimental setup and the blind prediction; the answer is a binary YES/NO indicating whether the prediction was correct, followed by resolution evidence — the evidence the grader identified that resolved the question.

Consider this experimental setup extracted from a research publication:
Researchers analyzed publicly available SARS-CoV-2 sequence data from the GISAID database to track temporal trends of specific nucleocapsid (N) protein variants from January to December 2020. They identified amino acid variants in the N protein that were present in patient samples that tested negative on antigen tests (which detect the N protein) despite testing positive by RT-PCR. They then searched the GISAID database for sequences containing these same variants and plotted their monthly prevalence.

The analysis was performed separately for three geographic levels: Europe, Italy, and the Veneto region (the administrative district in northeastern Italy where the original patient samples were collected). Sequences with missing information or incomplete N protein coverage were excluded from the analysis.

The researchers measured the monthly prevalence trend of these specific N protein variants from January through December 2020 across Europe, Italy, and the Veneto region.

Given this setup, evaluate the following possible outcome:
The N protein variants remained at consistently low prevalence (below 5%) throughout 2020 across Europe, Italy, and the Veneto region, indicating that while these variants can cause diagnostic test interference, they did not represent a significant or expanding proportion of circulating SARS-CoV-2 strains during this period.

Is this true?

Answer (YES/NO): NO